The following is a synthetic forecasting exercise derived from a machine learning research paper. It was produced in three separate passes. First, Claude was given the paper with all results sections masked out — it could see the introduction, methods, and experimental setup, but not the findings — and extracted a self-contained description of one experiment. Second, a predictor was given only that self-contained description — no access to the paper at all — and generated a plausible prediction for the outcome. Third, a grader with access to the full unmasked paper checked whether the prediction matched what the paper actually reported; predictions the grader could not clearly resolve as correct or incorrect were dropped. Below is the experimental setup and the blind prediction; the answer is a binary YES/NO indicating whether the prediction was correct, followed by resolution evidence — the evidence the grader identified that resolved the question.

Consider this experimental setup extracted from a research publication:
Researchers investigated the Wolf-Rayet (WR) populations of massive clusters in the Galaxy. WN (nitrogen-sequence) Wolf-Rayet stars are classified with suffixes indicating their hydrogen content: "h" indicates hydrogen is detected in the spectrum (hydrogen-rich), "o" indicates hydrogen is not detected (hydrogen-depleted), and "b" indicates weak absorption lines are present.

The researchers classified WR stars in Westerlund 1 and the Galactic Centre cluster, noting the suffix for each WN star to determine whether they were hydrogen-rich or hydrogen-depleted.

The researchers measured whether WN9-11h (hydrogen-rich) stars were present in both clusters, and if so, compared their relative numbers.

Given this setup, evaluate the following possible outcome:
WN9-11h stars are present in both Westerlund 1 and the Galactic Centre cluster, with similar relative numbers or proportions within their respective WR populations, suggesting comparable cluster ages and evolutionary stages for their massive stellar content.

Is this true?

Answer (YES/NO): NO